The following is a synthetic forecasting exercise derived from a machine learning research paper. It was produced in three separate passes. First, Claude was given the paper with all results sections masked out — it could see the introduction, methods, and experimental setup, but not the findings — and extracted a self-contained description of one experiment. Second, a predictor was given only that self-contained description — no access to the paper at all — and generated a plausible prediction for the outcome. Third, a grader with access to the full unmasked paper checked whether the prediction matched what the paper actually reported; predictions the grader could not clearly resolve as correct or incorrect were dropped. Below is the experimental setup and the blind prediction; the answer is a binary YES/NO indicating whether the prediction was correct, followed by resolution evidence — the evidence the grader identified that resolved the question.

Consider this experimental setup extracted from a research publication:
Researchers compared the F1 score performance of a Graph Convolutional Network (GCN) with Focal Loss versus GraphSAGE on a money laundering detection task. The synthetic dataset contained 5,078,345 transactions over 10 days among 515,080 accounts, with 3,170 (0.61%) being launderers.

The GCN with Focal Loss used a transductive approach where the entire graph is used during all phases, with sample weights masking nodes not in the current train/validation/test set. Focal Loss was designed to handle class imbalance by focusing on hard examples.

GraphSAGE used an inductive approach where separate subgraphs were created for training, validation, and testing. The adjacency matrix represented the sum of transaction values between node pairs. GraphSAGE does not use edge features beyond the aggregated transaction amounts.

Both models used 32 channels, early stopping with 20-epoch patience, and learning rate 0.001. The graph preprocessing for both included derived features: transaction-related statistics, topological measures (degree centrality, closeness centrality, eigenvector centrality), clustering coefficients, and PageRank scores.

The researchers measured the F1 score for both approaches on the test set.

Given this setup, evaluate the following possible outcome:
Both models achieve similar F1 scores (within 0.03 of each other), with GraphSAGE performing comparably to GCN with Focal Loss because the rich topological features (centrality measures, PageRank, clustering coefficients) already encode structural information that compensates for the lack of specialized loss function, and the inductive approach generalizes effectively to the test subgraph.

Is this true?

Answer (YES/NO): NO